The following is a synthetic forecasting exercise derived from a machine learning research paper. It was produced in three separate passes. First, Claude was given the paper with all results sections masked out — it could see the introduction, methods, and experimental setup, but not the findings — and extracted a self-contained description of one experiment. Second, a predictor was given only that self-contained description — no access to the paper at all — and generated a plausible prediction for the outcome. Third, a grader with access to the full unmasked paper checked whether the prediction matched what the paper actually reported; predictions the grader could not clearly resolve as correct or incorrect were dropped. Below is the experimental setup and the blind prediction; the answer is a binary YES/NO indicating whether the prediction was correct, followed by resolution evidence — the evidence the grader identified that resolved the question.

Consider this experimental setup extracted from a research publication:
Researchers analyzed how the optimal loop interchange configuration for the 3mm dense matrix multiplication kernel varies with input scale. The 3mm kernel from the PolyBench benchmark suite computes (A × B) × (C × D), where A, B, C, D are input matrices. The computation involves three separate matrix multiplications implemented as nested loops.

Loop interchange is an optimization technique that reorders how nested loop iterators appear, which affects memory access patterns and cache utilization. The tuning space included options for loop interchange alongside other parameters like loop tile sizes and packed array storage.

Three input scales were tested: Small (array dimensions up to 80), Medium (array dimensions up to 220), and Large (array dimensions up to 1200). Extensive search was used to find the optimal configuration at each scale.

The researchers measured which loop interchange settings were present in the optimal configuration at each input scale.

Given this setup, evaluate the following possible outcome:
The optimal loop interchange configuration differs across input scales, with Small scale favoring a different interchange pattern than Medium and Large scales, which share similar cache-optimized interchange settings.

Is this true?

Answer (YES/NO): NO